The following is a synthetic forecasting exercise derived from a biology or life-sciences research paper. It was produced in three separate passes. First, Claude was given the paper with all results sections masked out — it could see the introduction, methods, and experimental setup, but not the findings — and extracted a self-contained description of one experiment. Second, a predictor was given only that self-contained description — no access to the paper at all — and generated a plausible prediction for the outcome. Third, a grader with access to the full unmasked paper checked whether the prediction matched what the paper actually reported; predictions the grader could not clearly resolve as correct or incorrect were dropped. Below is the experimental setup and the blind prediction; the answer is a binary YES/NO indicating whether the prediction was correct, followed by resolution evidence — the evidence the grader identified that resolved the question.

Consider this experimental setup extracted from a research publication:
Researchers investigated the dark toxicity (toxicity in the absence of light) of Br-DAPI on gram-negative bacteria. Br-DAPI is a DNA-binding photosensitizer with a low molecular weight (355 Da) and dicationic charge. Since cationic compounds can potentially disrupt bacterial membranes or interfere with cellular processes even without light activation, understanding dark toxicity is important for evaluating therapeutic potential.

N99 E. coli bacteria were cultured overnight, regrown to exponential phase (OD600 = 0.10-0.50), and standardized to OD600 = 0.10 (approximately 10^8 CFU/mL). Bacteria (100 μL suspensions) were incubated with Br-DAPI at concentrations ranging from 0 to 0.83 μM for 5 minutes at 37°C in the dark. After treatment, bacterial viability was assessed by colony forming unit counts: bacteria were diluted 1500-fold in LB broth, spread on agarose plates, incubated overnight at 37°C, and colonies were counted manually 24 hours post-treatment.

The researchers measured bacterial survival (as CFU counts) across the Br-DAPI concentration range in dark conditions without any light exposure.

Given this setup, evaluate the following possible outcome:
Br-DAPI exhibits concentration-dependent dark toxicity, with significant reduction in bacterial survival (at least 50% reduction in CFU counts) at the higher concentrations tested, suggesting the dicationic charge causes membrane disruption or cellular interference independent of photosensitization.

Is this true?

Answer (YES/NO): NO